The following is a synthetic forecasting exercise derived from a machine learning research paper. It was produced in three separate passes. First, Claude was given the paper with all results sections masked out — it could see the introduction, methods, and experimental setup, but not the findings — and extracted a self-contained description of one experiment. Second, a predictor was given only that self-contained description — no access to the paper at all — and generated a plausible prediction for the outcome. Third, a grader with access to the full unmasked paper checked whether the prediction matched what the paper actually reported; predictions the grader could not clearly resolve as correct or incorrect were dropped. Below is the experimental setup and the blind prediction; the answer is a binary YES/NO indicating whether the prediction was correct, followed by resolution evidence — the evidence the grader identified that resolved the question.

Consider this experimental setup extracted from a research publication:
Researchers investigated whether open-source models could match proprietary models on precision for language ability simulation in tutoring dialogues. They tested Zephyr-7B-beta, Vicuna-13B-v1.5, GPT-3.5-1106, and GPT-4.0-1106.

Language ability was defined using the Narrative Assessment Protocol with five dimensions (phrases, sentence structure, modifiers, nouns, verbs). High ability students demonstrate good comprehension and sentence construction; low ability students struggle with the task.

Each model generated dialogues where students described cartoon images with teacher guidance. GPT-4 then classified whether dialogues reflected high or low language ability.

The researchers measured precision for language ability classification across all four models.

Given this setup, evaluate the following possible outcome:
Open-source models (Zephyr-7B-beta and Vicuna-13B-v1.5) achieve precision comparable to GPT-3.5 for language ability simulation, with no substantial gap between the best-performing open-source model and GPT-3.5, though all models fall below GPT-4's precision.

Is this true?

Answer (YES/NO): NO